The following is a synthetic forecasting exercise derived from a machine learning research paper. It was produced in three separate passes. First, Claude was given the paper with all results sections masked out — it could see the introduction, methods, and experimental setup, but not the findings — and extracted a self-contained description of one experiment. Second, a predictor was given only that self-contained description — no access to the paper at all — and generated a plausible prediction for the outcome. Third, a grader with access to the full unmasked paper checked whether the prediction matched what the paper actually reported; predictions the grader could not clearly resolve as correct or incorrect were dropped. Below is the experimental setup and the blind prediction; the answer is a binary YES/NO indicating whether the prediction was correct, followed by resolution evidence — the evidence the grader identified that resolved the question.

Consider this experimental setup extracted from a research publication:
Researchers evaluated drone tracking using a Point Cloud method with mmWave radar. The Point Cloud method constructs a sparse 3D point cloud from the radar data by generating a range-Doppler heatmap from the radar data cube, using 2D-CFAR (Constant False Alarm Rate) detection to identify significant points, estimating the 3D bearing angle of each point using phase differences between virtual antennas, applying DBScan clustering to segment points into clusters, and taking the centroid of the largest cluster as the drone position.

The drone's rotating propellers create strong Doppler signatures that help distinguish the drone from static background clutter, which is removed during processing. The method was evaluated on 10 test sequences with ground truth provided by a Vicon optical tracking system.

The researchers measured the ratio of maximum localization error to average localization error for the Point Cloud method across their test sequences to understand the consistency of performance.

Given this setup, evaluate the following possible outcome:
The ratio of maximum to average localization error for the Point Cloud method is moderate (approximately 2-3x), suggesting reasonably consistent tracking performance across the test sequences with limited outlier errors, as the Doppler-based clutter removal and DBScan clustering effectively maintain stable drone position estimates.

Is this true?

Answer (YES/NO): YES